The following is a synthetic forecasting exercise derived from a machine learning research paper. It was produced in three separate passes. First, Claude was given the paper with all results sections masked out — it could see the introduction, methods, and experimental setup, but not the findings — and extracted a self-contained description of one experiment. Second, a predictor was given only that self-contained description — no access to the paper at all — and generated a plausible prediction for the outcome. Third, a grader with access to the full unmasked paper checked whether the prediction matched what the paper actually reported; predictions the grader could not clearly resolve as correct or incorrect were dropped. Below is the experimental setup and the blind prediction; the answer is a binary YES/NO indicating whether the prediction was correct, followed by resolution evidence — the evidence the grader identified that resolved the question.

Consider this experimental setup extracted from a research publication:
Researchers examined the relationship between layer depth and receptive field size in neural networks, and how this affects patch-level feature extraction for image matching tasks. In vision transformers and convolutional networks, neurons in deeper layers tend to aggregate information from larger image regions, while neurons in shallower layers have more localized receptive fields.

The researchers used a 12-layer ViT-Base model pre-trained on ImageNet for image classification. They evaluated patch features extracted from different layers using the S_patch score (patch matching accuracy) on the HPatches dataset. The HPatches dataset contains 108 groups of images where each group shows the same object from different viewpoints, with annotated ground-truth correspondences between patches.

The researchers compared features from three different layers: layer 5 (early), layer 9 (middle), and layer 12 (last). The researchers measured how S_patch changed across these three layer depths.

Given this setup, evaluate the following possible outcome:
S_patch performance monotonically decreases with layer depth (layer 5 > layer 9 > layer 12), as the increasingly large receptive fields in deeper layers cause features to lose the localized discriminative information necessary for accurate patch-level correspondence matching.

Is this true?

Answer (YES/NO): NO